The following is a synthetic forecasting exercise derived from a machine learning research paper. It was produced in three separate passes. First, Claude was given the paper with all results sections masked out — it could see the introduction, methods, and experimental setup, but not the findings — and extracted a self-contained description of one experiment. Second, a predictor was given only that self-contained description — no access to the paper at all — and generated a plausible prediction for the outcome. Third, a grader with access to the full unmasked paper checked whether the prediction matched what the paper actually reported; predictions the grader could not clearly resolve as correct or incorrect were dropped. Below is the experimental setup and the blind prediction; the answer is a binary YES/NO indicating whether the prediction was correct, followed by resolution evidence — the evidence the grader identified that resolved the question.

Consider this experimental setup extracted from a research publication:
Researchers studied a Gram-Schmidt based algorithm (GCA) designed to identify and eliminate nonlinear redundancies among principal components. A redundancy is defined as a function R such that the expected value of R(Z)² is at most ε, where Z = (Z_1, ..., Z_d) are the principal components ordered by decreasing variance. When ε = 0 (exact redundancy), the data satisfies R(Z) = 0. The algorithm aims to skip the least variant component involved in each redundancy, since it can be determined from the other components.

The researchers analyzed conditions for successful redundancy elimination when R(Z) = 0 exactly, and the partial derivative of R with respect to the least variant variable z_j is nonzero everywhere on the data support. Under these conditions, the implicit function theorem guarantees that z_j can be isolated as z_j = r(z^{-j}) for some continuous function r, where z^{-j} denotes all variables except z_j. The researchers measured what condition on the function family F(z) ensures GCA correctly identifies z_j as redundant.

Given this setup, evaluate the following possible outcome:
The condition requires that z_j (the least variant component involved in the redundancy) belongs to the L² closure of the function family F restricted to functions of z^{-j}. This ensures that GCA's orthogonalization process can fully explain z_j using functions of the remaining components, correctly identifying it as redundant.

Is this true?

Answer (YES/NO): NO